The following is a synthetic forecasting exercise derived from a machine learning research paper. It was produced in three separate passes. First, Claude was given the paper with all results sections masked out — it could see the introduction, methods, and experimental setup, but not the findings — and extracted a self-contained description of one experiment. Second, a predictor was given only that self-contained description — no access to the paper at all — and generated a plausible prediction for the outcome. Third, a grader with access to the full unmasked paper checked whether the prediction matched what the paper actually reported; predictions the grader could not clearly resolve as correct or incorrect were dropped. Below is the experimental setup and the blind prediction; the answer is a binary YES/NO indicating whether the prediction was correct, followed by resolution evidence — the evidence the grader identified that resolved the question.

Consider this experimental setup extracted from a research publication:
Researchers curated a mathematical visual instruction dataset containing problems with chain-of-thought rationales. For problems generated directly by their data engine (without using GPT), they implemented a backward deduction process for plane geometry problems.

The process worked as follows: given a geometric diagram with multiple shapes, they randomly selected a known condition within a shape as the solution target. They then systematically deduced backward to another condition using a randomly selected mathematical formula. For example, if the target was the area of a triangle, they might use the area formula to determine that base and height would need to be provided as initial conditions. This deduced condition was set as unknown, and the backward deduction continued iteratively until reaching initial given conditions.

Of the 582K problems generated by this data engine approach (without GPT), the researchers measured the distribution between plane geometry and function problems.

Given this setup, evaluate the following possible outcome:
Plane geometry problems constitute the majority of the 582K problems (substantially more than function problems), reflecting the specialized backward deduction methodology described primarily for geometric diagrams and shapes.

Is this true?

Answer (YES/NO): YES